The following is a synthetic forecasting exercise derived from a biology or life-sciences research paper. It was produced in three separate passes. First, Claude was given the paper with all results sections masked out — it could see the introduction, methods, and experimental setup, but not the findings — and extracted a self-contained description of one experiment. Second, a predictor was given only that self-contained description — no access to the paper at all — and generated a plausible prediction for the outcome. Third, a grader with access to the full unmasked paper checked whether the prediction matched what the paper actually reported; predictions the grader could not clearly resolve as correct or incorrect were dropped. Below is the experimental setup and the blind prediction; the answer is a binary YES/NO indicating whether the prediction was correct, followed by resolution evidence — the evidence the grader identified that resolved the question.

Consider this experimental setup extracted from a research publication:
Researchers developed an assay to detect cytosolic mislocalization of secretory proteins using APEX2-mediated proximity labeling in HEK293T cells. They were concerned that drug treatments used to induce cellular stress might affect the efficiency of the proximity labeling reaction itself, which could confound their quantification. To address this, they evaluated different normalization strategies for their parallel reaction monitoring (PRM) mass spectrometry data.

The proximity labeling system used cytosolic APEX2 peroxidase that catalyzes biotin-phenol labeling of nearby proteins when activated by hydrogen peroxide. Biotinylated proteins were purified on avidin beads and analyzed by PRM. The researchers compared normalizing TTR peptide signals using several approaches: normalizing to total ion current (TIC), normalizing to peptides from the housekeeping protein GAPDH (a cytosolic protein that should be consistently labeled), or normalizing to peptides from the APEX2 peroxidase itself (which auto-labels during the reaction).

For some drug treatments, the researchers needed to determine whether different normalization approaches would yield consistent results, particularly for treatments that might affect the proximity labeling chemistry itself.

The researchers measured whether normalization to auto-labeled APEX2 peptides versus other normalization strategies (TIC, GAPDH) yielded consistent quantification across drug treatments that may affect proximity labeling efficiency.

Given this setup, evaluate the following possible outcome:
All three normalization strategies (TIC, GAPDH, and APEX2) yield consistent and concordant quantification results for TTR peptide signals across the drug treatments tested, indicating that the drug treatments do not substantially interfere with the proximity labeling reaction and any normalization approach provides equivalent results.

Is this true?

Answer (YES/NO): NO